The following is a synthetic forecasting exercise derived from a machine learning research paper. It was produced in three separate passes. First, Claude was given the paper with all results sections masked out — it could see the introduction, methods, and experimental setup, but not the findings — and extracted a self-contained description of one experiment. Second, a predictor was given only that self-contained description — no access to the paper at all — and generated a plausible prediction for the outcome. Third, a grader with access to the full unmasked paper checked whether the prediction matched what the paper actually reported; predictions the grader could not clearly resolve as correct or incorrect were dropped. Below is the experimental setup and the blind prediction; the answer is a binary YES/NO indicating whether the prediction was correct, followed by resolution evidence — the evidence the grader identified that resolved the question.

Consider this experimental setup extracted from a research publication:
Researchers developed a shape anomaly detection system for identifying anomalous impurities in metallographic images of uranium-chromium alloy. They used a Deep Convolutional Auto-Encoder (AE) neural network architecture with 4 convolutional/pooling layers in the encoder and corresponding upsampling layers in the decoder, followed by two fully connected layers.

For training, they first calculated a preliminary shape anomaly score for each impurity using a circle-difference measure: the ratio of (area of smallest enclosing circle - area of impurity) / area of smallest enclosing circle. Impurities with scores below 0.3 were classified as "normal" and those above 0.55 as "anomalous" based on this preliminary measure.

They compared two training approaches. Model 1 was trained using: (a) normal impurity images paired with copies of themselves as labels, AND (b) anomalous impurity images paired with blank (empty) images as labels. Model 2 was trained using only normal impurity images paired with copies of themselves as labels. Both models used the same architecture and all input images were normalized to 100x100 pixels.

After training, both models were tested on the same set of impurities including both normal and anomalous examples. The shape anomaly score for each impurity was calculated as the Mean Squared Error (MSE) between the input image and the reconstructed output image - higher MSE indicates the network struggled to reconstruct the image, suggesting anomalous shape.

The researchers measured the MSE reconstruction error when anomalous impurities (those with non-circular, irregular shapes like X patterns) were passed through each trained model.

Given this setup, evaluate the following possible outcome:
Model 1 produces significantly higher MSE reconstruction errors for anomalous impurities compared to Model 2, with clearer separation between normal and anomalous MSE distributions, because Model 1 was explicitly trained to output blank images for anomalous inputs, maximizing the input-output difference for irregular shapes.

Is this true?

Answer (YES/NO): YES